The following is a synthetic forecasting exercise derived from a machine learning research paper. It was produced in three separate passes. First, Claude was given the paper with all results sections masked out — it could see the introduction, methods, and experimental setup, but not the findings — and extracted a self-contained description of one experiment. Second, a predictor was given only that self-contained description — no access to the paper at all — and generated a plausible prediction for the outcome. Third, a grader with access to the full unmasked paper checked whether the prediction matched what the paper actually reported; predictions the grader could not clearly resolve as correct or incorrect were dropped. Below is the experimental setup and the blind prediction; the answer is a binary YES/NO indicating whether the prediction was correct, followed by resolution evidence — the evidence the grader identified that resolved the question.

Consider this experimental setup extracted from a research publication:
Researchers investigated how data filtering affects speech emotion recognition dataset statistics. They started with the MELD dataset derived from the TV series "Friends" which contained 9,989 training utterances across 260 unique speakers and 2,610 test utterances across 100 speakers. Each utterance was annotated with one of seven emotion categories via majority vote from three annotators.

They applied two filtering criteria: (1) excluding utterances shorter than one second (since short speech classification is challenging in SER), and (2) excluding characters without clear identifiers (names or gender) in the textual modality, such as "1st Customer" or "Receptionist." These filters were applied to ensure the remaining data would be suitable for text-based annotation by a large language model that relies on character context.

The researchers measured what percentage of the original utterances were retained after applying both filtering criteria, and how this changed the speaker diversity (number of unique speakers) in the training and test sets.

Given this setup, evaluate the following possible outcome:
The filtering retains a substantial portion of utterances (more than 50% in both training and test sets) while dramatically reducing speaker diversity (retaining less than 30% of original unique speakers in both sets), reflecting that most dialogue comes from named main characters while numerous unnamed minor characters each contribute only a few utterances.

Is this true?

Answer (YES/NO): NO